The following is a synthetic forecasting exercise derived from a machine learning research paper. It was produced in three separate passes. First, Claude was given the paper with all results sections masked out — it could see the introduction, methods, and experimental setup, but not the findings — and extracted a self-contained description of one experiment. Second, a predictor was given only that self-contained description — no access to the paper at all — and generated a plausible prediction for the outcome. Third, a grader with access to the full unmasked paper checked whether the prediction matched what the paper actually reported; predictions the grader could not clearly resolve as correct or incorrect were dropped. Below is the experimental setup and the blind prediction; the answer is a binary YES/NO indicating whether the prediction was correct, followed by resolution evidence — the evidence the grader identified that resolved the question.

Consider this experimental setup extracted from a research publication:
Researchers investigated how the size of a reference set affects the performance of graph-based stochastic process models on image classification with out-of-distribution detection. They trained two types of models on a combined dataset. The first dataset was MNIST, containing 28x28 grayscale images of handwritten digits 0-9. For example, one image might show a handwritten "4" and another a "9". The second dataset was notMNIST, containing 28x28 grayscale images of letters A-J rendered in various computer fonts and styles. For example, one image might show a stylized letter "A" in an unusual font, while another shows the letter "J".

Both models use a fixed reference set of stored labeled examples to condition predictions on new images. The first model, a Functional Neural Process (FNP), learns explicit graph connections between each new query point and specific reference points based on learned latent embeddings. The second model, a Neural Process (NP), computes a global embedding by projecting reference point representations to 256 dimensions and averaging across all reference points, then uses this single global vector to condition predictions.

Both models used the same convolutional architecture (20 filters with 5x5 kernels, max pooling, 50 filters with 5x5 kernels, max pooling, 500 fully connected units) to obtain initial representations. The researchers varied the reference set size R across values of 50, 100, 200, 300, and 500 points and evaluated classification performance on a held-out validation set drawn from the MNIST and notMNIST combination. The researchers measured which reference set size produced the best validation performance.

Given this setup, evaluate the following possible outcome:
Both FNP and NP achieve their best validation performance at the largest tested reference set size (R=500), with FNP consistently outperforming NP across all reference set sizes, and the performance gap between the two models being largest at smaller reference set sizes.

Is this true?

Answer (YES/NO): NO